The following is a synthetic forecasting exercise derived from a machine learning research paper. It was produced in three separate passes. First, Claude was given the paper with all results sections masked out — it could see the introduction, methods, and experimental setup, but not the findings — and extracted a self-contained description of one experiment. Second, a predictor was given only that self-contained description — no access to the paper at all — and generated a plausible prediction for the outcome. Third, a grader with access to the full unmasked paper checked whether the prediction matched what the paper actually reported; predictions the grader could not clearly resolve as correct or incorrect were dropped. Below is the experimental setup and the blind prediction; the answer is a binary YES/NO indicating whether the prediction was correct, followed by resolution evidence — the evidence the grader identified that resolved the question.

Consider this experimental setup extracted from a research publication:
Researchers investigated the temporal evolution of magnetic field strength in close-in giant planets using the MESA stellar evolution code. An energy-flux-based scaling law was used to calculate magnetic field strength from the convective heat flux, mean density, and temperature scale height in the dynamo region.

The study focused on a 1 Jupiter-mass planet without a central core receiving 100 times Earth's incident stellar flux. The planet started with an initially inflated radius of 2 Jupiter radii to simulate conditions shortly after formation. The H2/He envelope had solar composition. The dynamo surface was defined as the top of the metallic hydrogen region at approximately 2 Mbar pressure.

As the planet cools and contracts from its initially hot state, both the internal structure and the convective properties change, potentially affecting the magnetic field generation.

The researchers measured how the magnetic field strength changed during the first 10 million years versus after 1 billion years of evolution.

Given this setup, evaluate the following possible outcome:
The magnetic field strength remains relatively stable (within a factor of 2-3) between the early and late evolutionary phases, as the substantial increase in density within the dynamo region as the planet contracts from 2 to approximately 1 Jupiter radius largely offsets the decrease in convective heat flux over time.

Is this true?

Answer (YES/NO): NO